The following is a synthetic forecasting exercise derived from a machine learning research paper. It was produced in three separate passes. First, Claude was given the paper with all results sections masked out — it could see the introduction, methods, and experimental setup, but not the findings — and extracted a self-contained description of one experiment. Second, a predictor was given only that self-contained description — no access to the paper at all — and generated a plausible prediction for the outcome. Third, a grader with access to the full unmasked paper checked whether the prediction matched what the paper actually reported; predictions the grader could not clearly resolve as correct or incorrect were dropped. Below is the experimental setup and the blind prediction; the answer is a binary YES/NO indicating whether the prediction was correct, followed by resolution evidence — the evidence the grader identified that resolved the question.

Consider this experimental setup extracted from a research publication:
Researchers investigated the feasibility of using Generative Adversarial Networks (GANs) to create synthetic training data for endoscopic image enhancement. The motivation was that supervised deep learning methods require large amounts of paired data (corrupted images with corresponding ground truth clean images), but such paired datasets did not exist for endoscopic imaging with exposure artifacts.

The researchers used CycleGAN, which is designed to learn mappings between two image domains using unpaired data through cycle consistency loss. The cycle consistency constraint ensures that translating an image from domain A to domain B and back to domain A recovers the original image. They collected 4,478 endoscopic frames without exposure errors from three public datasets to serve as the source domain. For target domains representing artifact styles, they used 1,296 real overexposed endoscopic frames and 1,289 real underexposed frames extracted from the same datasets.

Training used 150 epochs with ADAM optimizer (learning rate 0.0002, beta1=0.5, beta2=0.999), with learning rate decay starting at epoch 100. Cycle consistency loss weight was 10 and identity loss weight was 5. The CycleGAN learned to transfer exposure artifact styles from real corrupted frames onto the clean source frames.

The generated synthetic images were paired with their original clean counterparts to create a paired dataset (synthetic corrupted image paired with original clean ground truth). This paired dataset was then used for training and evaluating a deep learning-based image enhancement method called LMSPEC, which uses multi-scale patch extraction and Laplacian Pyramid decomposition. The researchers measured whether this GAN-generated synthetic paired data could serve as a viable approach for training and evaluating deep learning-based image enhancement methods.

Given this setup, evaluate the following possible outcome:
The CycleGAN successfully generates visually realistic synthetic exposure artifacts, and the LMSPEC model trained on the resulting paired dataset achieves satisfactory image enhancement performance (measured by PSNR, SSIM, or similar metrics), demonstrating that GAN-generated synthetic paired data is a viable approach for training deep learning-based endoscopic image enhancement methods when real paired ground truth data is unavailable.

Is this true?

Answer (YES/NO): YES